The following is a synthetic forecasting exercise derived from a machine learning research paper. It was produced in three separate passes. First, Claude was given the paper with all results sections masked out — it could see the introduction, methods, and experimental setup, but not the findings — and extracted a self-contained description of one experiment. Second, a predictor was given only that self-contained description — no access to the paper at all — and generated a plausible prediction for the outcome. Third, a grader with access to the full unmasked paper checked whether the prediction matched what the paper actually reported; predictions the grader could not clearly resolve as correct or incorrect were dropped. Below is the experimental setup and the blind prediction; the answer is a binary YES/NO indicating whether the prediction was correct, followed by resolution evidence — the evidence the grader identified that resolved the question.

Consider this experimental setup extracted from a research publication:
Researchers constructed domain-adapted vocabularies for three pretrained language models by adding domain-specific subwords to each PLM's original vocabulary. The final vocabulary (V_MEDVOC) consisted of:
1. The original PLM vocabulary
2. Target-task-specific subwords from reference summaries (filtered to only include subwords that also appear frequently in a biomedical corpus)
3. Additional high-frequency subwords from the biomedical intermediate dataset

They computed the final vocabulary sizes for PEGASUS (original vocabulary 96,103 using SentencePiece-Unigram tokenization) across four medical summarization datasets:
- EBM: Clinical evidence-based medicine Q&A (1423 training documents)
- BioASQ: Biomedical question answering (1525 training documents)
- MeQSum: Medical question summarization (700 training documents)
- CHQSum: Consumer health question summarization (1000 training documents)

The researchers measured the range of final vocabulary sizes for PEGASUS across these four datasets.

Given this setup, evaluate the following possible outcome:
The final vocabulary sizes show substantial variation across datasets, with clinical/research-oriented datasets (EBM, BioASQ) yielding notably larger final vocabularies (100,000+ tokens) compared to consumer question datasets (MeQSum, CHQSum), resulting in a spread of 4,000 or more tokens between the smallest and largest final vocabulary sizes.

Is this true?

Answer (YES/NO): NO